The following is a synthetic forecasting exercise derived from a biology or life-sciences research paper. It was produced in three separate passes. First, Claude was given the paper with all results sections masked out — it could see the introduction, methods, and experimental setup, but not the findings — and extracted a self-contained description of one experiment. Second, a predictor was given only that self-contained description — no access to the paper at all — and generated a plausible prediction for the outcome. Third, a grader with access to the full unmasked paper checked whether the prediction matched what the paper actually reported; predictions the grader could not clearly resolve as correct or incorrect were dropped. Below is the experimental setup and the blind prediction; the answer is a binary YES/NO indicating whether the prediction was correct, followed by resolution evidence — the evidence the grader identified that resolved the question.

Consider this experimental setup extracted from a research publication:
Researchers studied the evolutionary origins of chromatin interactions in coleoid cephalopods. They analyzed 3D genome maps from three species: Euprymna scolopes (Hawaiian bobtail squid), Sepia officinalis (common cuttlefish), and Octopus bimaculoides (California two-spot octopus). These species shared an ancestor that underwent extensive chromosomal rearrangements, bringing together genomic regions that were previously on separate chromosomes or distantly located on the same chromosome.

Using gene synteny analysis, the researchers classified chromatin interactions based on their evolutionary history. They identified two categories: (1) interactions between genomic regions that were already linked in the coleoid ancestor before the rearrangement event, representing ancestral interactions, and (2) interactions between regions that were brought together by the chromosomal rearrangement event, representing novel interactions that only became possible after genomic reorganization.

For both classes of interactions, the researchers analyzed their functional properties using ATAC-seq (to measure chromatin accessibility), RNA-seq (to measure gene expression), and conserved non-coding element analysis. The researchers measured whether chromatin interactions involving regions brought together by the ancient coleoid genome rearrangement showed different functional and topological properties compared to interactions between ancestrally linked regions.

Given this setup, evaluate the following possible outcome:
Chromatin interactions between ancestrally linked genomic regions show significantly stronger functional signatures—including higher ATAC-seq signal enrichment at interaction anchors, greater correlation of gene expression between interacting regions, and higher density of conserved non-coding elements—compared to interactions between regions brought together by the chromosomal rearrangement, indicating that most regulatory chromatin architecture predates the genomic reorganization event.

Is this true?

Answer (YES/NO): NO